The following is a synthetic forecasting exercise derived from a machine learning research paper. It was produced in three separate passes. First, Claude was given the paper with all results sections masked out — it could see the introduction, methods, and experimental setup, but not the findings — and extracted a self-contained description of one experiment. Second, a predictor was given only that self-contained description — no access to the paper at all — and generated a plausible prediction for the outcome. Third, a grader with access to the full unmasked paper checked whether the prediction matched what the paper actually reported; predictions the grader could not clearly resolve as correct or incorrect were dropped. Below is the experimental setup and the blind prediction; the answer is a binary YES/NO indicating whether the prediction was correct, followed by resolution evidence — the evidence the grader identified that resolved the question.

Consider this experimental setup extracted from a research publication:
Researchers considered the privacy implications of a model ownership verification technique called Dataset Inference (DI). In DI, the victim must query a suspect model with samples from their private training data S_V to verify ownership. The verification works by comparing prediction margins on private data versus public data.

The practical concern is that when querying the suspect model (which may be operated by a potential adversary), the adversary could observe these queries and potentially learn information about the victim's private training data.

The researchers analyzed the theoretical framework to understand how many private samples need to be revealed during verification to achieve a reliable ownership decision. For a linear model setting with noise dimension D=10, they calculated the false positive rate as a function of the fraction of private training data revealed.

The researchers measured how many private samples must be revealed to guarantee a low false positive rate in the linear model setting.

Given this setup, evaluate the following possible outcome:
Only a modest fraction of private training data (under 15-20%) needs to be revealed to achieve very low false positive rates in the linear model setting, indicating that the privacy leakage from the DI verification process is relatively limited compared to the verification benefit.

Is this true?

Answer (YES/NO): NO